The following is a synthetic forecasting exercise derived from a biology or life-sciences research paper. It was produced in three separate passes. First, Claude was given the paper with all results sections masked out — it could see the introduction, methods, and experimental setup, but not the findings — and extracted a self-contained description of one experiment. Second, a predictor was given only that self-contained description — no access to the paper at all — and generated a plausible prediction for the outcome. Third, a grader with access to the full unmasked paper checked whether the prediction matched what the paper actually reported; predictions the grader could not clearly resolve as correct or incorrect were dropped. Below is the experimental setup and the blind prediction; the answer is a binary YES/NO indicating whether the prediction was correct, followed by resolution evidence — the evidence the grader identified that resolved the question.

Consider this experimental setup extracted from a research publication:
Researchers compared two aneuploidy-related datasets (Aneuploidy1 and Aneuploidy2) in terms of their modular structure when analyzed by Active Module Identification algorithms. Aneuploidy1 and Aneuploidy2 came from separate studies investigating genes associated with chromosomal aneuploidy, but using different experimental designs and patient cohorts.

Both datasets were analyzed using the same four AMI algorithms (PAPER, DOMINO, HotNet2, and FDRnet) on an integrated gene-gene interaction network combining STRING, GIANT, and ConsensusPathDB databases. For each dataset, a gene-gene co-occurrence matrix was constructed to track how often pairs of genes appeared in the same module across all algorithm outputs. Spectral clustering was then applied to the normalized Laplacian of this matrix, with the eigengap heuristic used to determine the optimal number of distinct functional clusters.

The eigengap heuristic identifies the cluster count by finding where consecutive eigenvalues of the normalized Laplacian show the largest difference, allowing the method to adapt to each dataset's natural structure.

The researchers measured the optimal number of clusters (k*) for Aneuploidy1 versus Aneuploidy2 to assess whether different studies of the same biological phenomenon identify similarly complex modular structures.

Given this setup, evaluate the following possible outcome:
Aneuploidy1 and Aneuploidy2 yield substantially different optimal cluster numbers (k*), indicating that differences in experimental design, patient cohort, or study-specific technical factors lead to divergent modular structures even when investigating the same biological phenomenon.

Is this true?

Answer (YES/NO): YES